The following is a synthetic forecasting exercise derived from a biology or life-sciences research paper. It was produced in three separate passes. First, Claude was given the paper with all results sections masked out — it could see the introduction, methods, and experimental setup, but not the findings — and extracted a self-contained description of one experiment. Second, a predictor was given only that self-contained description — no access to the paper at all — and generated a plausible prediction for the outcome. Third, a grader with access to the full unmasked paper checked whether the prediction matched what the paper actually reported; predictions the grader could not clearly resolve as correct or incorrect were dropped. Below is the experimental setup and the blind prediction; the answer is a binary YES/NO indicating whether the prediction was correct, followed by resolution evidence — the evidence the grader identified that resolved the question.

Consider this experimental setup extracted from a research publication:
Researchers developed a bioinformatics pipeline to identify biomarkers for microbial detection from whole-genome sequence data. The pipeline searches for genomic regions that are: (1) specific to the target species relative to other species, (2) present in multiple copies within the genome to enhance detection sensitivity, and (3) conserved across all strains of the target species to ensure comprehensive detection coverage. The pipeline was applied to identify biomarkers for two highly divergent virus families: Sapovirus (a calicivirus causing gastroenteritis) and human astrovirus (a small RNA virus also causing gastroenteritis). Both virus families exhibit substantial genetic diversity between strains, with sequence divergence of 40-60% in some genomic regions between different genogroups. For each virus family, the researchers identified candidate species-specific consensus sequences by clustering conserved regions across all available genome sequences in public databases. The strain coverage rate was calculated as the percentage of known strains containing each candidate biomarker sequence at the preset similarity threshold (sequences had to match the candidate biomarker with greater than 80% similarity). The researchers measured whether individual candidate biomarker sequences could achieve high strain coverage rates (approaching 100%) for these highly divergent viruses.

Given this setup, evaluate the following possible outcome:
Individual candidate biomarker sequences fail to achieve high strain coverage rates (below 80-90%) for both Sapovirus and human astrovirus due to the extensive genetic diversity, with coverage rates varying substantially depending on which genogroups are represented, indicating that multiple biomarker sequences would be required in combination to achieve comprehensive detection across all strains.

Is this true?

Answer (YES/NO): YES